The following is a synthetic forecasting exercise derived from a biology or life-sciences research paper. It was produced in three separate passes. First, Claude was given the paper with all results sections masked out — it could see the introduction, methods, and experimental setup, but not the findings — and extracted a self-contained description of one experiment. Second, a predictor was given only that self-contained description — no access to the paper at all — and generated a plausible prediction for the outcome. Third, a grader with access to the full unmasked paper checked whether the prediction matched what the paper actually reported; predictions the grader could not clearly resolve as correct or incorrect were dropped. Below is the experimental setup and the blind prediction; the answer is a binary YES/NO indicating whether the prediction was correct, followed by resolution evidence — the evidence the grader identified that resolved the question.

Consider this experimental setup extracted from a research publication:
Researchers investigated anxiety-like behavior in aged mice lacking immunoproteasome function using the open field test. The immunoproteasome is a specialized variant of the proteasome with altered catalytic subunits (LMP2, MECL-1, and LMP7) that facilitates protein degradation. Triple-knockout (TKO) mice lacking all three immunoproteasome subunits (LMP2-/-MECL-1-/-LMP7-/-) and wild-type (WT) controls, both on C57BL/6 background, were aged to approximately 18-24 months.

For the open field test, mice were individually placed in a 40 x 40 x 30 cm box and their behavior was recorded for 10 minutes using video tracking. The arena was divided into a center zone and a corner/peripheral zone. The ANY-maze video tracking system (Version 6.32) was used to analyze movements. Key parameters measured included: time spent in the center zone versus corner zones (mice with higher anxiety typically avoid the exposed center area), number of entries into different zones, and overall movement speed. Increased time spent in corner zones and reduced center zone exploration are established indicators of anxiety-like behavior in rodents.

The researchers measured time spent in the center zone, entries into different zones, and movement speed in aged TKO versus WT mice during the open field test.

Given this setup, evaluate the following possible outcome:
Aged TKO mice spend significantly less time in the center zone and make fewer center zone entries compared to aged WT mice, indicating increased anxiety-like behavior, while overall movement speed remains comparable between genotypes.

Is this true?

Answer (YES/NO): NO